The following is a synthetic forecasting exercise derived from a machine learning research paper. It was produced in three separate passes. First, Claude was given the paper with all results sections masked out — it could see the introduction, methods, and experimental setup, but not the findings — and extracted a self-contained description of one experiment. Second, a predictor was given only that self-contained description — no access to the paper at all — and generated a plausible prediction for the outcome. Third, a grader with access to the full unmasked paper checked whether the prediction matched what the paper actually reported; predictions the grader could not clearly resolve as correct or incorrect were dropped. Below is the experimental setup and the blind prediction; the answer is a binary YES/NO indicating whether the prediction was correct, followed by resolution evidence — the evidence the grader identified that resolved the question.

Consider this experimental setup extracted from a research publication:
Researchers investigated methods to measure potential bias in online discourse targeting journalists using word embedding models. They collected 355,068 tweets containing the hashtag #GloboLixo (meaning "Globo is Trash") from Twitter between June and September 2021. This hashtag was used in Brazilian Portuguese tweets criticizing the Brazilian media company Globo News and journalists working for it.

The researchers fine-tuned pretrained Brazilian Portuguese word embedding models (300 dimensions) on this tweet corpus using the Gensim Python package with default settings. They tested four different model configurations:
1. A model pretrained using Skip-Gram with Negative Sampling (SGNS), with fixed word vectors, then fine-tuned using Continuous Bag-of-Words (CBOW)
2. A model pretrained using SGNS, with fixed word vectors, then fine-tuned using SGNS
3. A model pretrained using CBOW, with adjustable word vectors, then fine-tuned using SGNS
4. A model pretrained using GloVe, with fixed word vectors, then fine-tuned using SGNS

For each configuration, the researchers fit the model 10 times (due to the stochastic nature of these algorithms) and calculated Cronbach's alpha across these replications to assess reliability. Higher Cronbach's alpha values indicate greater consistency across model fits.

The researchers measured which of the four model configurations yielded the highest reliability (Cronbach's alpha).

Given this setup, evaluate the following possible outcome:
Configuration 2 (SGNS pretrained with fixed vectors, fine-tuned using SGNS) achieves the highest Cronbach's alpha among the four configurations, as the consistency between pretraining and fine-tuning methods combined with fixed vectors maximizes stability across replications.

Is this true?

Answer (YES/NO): NO